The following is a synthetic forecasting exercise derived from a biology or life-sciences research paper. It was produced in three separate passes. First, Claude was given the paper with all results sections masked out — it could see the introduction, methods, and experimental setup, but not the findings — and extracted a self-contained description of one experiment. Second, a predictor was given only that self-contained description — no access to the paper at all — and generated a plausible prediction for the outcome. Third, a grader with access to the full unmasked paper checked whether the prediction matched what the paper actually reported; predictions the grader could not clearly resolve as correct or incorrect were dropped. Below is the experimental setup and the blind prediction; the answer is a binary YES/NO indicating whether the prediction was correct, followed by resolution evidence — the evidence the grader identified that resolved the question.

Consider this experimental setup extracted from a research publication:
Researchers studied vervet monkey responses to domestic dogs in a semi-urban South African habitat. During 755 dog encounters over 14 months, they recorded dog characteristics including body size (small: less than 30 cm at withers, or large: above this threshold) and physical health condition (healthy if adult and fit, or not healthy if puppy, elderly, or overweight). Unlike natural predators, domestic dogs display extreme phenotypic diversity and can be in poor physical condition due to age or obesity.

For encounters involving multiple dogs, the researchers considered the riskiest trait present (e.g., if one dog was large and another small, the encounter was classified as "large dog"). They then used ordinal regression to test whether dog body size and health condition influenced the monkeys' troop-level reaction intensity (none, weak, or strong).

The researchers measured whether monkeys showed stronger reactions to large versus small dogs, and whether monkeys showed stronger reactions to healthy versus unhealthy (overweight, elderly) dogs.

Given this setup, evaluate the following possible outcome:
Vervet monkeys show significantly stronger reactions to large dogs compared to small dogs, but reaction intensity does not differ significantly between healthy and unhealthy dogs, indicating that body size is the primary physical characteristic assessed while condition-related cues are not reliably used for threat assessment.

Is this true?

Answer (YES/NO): YES